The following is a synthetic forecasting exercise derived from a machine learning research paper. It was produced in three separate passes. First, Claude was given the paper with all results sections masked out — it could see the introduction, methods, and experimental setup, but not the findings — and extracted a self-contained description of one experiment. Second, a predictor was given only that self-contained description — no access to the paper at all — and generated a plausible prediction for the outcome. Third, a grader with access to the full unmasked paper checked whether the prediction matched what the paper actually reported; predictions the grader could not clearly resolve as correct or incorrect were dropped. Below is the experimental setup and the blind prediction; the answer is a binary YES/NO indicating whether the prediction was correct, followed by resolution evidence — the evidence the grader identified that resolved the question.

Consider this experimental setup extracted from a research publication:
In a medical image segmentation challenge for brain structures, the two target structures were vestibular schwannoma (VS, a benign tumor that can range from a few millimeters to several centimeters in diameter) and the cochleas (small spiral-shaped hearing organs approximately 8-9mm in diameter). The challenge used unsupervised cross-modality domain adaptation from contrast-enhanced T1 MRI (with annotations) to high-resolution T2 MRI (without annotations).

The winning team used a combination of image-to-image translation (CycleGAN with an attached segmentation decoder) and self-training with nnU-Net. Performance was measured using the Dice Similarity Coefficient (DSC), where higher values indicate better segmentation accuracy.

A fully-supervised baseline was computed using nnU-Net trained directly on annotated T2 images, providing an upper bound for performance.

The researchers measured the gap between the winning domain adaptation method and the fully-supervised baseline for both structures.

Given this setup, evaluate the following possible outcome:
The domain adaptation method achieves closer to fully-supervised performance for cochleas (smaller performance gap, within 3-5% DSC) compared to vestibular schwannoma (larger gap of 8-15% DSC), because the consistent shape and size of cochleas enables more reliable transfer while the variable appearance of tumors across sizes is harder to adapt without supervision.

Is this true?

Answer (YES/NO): NO